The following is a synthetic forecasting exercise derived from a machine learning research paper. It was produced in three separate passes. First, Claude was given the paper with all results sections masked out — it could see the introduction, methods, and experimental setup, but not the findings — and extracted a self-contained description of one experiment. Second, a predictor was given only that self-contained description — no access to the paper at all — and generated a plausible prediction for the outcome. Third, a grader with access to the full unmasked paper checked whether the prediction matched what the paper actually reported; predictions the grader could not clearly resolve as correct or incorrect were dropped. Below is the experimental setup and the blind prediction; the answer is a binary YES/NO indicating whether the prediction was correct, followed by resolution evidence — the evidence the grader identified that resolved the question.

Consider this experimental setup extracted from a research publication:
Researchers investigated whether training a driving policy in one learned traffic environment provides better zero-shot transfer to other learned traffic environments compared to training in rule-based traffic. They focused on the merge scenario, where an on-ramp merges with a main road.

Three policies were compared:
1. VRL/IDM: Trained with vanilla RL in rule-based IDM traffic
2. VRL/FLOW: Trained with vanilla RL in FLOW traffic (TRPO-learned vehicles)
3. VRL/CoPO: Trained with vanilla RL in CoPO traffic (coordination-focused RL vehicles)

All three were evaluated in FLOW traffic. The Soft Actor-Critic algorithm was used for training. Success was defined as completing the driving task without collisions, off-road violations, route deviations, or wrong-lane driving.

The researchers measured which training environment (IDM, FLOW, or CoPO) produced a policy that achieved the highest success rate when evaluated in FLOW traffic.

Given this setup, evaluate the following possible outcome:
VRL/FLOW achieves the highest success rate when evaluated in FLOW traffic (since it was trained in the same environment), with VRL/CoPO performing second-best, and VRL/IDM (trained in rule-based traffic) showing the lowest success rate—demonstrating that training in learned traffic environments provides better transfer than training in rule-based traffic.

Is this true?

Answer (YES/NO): YES